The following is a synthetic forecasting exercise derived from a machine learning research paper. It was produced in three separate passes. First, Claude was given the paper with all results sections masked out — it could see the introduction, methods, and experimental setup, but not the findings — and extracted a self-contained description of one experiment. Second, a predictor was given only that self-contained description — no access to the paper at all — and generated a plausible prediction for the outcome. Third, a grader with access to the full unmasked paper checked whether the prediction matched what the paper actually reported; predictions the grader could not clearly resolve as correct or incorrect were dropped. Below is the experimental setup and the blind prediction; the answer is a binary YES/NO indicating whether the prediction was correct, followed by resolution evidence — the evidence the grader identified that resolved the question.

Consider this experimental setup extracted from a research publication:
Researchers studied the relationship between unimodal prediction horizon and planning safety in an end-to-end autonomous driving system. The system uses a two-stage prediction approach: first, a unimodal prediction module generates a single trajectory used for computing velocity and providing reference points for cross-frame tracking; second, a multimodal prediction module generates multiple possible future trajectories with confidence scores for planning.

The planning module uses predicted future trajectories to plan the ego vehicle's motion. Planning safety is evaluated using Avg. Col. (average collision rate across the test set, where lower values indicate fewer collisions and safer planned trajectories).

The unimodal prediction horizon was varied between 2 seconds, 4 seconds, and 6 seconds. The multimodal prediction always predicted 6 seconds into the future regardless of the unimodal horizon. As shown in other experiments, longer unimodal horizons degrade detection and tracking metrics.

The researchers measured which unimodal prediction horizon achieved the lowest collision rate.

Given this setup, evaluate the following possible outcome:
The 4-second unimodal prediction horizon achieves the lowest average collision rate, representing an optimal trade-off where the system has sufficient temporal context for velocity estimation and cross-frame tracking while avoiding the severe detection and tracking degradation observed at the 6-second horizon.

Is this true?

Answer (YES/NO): NO